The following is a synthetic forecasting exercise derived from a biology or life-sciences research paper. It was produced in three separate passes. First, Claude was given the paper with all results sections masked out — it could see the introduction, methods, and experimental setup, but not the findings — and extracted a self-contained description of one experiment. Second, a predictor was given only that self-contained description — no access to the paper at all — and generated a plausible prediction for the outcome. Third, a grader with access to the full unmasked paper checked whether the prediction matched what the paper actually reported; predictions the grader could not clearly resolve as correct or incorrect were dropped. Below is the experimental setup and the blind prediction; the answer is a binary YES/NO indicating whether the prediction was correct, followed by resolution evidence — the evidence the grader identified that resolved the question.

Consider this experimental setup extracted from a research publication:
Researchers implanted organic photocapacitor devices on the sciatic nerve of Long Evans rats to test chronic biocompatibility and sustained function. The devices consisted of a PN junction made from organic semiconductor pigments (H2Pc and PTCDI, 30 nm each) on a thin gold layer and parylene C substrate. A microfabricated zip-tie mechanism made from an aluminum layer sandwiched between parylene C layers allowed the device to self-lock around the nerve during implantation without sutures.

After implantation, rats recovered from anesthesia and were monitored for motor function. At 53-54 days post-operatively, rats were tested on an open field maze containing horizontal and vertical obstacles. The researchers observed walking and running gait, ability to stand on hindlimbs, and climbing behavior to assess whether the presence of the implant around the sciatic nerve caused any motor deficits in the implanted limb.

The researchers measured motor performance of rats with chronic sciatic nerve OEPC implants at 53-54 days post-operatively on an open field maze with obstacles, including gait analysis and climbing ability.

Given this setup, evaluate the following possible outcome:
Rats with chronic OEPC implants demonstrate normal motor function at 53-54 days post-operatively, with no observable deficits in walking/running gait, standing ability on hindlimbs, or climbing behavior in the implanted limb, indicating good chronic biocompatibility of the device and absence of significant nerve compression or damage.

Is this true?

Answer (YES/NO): YES